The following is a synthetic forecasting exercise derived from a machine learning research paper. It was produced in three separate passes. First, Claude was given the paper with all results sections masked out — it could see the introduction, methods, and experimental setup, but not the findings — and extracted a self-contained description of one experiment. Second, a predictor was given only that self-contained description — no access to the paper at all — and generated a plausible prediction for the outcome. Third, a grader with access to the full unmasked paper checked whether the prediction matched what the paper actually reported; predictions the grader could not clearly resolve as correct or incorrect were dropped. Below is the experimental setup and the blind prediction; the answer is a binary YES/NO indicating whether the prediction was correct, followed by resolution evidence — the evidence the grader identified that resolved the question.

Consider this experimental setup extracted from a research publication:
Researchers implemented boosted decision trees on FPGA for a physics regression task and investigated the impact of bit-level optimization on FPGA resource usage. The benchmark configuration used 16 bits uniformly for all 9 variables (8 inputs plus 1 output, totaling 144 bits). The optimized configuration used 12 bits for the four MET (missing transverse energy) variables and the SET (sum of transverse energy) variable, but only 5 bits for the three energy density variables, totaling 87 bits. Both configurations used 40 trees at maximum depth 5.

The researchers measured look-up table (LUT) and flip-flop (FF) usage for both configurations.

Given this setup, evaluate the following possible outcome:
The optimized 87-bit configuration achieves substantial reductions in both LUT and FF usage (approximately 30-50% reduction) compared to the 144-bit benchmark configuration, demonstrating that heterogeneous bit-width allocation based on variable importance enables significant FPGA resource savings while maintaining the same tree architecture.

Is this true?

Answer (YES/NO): NO